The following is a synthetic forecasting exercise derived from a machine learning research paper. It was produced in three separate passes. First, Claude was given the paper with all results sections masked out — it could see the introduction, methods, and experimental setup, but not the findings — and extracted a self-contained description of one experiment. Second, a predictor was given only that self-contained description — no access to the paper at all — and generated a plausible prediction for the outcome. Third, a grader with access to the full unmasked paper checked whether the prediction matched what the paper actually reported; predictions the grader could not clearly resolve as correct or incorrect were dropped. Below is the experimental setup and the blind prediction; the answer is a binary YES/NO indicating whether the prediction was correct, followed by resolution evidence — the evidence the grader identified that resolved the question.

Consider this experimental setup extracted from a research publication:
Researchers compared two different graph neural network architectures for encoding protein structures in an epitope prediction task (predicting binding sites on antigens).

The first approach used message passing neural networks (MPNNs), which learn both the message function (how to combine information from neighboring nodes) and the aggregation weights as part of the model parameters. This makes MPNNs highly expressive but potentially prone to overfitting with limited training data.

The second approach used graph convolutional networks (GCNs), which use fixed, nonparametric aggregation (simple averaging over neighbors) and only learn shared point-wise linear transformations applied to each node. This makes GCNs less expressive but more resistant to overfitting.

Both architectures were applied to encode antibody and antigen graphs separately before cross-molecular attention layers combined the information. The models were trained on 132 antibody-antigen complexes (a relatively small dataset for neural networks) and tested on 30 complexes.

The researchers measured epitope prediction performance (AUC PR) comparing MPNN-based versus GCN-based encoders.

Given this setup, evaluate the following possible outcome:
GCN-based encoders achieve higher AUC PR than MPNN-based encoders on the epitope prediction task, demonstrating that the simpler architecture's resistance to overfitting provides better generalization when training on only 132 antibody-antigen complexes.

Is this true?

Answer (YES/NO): YES